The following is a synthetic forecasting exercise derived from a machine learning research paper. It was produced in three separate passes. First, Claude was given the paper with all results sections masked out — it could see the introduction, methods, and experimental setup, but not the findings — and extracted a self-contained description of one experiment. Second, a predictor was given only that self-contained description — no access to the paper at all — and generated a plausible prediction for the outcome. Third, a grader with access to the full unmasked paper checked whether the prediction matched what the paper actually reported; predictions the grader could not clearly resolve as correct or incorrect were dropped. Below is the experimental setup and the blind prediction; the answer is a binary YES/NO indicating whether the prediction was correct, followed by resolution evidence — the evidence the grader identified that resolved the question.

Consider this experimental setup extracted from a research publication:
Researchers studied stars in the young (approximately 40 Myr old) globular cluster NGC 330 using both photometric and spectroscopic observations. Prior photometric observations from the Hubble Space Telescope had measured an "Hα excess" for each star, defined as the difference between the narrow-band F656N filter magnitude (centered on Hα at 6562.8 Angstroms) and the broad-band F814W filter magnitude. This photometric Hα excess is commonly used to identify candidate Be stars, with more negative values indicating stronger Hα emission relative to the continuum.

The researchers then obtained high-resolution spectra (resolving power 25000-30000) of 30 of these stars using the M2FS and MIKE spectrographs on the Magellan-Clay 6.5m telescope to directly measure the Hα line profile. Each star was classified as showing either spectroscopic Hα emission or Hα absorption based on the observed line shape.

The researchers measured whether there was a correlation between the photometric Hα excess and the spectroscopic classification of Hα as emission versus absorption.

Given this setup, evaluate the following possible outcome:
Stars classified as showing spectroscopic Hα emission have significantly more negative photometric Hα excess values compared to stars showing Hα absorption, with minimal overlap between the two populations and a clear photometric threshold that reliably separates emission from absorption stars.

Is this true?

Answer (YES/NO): NO